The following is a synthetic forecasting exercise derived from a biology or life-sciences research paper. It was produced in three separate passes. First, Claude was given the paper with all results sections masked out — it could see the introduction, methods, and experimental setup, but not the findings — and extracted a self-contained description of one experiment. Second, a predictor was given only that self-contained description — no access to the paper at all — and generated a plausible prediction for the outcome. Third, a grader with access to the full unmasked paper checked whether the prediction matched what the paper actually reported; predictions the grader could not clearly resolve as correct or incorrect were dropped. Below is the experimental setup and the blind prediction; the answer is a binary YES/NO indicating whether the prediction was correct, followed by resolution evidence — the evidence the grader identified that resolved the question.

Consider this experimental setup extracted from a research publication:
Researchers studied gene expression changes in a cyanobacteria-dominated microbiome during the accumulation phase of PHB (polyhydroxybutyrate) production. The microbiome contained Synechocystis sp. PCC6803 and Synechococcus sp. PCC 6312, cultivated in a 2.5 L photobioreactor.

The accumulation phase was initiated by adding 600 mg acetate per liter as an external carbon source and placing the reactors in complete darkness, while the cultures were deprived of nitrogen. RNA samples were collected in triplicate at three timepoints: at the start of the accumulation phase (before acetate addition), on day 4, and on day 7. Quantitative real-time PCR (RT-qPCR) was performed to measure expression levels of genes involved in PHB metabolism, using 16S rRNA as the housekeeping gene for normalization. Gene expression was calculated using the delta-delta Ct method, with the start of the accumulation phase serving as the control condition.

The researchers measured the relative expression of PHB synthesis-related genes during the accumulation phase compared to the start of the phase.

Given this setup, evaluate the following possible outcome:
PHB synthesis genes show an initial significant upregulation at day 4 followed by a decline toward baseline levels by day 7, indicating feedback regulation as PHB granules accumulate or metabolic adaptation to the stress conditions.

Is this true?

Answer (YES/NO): NO